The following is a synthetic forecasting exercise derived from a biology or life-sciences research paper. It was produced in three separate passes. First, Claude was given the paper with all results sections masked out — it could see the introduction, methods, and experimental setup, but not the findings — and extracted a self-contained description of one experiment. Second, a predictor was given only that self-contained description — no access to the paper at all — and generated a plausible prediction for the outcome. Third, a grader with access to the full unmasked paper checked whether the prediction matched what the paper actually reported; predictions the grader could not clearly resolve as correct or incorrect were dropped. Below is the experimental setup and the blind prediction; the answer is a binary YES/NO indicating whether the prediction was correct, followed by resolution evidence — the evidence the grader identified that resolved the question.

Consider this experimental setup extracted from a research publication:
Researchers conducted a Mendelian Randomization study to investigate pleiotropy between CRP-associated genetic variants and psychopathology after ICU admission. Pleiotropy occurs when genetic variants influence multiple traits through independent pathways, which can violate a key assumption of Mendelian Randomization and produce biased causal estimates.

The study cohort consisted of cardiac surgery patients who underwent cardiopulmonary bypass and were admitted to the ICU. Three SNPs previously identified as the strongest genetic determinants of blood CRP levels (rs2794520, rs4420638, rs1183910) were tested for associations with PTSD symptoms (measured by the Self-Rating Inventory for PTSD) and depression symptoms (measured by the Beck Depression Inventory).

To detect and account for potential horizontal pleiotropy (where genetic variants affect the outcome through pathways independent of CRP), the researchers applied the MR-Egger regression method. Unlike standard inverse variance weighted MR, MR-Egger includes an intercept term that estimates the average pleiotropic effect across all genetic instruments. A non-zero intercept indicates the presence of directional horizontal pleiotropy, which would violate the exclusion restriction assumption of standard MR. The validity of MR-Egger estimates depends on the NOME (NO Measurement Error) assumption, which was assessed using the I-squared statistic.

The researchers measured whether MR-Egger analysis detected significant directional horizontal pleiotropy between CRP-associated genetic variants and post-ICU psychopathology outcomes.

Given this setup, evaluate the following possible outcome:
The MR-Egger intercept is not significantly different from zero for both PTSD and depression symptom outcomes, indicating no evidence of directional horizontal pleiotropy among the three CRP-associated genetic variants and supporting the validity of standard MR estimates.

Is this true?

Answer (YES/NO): YES